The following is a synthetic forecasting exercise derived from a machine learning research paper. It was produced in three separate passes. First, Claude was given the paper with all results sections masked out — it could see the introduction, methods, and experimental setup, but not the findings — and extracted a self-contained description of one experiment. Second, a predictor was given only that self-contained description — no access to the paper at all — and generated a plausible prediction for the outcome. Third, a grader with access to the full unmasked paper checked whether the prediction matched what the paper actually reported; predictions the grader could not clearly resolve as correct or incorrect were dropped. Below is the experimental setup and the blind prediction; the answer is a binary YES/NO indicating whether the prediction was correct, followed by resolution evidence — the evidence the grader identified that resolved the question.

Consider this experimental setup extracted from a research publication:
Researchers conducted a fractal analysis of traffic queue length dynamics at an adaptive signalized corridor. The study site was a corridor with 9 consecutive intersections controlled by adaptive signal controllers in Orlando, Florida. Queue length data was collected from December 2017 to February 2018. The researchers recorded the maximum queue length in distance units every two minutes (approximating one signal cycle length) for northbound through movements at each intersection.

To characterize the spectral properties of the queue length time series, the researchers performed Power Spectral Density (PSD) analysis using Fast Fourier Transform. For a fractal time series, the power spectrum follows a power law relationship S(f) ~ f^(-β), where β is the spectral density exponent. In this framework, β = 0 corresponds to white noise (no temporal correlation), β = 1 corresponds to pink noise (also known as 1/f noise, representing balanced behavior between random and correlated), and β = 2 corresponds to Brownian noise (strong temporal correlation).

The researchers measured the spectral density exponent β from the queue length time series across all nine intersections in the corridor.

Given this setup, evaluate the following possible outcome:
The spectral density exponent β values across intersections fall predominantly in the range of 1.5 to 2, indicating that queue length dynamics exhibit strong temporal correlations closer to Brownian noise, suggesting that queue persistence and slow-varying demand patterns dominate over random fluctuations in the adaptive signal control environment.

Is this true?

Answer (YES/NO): NO